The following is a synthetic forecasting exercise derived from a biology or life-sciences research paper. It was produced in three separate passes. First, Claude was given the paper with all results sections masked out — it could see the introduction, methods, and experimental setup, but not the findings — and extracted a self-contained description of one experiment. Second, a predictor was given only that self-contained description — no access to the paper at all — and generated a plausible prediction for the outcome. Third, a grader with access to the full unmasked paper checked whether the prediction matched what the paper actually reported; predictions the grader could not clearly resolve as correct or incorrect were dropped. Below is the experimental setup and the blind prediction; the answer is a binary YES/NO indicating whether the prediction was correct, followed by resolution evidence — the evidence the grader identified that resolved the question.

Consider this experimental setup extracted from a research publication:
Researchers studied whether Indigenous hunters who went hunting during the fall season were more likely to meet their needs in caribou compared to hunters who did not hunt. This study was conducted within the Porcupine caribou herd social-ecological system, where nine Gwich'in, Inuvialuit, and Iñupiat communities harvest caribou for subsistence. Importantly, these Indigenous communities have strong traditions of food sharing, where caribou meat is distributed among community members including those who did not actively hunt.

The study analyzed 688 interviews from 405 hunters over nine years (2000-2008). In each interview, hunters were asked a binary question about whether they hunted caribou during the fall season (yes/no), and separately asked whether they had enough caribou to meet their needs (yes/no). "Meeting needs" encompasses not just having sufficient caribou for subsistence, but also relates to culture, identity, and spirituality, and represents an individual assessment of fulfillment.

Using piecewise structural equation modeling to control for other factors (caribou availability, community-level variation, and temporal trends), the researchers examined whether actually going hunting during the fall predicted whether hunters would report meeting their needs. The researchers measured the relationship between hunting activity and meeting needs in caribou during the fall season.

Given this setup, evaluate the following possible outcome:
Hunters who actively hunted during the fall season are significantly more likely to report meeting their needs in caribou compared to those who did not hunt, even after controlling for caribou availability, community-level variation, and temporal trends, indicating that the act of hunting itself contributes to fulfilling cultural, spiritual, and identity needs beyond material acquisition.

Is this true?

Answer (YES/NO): NO